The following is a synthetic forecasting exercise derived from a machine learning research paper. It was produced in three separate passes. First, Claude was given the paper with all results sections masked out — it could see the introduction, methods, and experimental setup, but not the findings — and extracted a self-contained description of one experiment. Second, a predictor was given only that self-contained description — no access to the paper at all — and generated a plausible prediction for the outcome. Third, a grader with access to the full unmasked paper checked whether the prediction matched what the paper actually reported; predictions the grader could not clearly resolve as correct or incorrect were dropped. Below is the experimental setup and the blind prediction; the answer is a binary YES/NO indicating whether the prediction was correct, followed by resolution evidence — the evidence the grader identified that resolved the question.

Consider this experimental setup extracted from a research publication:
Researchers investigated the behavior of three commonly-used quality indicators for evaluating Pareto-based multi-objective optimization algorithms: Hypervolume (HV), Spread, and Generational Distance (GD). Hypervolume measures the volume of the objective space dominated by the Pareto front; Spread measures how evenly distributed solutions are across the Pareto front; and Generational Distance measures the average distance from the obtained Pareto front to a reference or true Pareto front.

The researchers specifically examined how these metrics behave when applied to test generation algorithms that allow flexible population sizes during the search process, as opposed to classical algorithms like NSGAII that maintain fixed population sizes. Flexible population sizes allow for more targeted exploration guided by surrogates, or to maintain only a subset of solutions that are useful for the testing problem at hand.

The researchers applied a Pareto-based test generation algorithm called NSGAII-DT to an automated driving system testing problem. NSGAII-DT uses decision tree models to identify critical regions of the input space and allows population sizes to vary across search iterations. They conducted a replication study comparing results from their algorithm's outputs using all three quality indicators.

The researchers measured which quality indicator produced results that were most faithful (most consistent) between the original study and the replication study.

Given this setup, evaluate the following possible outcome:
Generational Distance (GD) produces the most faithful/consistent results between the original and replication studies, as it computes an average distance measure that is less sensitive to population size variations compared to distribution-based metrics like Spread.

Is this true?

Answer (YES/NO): NO